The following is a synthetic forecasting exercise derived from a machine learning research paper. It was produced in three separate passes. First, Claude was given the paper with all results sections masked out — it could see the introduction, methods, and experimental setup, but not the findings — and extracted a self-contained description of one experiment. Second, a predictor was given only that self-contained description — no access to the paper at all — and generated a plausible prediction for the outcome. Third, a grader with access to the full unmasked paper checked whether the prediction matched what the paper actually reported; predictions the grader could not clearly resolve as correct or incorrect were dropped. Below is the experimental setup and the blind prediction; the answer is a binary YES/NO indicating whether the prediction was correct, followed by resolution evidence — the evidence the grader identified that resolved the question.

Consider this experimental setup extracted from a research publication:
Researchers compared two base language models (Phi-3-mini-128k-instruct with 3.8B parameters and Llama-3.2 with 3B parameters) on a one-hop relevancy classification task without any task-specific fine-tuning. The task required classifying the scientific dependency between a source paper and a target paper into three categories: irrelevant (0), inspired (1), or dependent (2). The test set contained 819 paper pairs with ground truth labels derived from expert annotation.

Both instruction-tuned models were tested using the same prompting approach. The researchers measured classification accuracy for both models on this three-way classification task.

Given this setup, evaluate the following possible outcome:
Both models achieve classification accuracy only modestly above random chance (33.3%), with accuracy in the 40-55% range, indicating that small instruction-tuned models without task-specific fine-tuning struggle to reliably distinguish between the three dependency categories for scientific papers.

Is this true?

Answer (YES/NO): NO